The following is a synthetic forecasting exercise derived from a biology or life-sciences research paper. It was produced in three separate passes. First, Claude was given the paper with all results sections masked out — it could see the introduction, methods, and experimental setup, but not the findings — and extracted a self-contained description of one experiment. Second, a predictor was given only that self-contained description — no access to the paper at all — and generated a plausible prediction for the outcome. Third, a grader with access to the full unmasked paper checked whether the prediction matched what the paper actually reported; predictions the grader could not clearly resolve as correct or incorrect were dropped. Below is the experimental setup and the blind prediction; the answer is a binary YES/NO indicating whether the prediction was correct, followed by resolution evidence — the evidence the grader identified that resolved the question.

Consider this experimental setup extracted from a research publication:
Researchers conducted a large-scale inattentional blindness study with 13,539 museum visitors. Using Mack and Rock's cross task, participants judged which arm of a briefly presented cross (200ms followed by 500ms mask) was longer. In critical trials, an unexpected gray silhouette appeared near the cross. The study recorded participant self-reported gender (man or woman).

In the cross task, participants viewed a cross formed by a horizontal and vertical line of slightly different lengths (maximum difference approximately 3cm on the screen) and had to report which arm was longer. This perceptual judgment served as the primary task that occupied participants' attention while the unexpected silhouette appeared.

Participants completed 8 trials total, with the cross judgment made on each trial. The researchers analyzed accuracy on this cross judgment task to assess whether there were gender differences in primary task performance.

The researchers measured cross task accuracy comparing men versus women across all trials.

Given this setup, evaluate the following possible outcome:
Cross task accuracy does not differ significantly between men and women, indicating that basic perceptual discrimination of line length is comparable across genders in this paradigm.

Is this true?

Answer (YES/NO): YES